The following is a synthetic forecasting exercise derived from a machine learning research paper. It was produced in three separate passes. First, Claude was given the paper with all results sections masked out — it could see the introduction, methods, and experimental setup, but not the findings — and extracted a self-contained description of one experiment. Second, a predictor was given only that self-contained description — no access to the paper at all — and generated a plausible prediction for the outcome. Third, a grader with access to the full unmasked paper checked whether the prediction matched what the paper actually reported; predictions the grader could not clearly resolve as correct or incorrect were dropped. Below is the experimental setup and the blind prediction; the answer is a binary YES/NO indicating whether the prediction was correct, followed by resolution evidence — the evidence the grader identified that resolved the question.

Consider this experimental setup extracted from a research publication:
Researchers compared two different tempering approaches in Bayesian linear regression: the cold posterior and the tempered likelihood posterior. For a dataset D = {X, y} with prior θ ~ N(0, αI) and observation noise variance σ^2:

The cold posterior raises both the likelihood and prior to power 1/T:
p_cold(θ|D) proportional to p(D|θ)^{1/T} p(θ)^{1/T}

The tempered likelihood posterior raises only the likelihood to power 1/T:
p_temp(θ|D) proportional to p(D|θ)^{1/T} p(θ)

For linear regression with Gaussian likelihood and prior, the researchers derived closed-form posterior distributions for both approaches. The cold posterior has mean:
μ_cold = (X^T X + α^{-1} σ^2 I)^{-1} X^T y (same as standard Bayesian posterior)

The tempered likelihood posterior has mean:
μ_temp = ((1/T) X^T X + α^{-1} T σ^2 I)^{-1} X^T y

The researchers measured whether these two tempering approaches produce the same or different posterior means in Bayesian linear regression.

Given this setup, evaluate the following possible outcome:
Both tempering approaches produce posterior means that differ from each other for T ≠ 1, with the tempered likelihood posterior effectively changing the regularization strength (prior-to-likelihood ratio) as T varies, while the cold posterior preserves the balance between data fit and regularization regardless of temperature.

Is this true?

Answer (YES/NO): YES